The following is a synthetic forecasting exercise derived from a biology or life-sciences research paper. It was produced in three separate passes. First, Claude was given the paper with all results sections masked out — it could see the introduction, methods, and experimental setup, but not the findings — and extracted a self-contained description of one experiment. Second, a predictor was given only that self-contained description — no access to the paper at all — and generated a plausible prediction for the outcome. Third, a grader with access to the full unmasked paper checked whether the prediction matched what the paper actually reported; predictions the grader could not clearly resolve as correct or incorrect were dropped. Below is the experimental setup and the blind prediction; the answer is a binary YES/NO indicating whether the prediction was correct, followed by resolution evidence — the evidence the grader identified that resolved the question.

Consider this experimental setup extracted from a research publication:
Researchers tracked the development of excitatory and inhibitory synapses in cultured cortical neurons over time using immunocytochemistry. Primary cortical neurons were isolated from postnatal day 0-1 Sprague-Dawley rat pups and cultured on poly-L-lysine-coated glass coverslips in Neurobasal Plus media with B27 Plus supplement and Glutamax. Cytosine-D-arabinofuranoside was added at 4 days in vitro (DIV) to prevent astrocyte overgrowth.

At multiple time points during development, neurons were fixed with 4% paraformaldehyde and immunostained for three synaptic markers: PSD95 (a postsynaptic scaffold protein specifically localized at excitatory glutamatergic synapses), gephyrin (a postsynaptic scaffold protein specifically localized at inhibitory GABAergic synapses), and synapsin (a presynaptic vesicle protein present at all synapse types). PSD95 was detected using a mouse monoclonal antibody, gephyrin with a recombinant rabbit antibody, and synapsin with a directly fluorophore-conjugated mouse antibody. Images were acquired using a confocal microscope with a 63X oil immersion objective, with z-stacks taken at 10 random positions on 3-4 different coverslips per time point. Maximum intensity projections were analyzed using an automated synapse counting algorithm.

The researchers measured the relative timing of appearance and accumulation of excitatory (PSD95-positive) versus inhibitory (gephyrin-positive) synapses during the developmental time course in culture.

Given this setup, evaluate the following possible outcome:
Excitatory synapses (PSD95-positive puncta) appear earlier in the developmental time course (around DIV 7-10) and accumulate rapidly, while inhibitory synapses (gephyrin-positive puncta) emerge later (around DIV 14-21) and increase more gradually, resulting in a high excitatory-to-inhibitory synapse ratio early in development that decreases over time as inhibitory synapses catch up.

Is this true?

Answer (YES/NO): NO